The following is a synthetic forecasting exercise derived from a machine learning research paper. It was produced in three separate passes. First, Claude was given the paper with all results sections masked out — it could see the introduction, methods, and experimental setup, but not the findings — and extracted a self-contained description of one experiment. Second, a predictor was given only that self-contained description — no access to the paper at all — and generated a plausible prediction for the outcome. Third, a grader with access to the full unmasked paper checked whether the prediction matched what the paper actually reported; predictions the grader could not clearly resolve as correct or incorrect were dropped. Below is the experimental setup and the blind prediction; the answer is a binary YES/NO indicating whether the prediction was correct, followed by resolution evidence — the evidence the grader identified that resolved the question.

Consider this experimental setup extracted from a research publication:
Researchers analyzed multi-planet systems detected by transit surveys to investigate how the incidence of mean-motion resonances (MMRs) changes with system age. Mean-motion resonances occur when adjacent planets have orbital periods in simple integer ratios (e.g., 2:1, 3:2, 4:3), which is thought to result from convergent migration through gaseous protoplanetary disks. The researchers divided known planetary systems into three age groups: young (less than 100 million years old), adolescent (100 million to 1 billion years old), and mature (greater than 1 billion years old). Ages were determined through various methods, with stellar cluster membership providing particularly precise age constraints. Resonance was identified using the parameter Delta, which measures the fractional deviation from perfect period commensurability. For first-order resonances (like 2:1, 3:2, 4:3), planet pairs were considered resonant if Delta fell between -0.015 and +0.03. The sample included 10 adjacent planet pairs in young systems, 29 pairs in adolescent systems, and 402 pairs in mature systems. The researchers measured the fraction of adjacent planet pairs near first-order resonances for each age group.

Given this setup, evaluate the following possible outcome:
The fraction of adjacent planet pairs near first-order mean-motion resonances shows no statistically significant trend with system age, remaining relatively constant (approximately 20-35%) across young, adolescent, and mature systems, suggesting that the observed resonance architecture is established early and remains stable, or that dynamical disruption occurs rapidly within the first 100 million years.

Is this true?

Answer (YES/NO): NO